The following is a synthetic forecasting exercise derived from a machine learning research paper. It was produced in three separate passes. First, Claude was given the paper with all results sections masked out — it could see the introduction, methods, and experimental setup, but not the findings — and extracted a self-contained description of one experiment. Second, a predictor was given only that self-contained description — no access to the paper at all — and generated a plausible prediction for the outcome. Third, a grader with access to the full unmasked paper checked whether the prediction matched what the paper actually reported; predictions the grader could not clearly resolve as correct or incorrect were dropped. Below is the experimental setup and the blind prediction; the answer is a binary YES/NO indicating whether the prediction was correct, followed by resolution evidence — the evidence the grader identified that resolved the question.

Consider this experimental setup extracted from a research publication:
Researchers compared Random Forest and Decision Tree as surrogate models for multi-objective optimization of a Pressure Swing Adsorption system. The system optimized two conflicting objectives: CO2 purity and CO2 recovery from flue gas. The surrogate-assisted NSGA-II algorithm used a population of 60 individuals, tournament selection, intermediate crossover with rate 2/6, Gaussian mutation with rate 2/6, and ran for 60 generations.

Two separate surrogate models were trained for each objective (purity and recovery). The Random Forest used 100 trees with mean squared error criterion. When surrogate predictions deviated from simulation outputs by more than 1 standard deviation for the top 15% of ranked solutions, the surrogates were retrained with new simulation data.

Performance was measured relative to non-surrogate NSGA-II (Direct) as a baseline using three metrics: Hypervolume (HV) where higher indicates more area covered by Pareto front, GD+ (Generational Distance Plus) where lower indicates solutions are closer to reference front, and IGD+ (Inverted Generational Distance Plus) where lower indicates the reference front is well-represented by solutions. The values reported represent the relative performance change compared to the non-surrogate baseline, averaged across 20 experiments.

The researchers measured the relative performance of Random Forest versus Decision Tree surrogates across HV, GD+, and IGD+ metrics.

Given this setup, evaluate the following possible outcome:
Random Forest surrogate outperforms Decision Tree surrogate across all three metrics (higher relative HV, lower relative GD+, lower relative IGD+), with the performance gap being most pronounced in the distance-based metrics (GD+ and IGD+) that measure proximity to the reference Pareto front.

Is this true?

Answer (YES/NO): NO